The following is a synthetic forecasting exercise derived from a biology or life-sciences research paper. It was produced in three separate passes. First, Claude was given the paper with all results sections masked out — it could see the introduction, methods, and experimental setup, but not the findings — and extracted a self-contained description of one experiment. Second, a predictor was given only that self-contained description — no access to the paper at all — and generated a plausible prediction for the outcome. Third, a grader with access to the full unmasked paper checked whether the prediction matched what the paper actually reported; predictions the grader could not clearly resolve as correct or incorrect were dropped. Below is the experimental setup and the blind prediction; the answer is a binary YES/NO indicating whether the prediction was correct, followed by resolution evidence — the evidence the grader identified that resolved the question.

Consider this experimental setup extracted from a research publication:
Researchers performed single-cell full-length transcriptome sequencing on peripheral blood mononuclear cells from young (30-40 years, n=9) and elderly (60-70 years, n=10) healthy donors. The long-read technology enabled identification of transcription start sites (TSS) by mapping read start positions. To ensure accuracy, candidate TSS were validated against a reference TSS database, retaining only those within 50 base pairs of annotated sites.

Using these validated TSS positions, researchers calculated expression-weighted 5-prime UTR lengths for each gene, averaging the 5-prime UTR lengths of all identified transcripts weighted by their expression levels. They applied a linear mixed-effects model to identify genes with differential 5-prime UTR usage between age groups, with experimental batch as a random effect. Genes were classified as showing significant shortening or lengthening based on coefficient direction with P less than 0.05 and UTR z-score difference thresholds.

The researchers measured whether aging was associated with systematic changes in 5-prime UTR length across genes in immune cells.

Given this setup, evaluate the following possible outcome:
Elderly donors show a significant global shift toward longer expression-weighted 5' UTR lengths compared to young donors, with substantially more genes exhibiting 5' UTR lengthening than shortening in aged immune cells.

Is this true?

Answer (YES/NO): NO